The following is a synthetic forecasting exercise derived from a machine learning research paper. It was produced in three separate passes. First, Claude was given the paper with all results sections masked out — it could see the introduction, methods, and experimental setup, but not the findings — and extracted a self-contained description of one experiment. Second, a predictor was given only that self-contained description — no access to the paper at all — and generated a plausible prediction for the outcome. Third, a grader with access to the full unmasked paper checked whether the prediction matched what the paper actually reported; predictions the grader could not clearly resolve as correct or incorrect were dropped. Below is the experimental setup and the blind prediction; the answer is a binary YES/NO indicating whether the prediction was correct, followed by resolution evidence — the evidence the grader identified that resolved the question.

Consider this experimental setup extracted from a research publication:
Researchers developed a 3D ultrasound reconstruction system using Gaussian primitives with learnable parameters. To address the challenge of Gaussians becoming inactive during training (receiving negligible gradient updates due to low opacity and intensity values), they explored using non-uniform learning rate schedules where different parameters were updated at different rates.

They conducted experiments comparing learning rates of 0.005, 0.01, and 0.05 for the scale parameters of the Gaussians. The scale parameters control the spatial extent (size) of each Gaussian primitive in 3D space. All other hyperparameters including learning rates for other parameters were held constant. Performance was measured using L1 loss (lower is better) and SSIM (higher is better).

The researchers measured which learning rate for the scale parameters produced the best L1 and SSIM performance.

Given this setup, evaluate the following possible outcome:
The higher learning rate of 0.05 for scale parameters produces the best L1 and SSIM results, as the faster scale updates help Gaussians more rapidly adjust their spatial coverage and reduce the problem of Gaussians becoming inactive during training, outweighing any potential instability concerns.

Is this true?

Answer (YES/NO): NO